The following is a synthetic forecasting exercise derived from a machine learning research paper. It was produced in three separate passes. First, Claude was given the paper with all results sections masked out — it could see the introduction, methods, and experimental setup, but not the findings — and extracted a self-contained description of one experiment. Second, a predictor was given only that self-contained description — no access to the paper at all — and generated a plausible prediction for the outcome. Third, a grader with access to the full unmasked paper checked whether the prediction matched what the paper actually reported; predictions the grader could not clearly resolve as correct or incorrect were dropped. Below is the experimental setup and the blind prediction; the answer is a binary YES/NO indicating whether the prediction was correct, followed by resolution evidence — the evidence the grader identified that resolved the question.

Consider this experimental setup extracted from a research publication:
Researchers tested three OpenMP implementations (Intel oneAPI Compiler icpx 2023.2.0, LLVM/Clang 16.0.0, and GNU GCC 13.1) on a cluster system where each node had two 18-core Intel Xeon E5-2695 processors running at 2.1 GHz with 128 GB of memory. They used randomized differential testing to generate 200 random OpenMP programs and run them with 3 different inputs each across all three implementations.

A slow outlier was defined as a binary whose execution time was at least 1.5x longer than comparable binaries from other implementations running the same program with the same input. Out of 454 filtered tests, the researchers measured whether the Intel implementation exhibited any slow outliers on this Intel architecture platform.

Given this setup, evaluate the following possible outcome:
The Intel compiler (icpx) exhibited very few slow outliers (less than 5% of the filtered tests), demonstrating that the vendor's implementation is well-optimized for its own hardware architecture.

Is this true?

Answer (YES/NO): NO